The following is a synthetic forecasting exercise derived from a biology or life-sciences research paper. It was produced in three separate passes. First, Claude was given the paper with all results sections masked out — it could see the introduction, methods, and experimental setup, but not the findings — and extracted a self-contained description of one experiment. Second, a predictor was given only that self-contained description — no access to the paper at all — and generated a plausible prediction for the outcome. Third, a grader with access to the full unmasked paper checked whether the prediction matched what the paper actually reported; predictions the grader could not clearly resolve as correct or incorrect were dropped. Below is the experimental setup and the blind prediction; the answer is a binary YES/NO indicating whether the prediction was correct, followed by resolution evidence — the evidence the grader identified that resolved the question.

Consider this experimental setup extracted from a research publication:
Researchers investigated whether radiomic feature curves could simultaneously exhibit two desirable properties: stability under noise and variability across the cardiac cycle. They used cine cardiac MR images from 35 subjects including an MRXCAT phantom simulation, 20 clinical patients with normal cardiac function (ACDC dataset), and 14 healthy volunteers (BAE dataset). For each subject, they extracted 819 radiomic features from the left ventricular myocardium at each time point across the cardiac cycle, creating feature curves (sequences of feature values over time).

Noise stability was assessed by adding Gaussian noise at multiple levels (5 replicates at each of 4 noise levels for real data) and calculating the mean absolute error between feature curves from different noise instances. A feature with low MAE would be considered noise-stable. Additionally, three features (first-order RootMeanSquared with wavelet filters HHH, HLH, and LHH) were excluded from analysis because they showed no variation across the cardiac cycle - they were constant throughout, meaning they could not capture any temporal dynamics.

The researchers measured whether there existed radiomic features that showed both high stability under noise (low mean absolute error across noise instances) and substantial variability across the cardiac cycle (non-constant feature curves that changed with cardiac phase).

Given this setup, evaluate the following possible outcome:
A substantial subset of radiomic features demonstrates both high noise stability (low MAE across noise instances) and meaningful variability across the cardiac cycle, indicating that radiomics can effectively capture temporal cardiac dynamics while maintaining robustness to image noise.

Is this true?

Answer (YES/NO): YES